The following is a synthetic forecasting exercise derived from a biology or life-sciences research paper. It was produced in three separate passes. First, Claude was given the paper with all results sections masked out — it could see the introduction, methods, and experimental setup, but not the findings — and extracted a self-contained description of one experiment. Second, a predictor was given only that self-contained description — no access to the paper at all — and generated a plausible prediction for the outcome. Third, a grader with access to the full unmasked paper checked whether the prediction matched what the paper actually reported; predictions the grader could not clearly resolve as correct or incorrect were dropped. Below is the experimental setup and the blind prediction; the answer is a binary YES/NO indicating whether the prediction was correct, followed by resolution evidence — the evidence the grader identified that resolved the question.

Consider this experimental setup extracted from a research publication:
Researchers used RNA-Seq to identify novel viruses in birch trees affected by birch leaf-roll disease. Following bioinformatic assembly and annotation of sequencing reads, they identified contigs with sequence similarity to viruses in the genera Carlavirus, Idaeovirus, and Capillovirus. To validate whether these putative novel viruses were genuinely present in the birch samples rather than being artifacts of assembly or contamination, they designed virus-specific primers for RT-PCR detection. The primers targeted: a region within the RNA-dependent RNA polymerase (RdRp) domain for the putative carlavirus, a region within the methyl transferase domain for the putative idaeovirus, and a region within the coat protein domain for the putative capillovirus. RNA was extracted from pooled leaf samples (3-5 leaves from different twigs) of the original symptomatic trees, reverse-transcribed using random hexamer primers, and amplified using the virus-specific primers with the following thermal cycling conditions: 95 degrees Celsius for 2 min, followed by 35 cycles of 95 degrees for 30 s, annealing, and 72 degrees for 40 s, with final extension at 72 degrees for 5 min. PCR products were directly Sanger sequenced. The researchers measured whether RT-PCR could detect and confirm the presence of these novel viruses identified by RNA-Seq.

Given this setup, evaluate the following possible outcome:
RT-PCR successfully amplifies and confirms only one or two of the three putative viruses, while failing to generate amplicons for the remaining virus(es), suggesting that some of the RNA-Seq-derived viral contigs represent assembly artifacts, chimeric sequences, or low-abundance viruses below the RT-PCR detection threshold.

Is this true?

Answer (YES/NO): NO